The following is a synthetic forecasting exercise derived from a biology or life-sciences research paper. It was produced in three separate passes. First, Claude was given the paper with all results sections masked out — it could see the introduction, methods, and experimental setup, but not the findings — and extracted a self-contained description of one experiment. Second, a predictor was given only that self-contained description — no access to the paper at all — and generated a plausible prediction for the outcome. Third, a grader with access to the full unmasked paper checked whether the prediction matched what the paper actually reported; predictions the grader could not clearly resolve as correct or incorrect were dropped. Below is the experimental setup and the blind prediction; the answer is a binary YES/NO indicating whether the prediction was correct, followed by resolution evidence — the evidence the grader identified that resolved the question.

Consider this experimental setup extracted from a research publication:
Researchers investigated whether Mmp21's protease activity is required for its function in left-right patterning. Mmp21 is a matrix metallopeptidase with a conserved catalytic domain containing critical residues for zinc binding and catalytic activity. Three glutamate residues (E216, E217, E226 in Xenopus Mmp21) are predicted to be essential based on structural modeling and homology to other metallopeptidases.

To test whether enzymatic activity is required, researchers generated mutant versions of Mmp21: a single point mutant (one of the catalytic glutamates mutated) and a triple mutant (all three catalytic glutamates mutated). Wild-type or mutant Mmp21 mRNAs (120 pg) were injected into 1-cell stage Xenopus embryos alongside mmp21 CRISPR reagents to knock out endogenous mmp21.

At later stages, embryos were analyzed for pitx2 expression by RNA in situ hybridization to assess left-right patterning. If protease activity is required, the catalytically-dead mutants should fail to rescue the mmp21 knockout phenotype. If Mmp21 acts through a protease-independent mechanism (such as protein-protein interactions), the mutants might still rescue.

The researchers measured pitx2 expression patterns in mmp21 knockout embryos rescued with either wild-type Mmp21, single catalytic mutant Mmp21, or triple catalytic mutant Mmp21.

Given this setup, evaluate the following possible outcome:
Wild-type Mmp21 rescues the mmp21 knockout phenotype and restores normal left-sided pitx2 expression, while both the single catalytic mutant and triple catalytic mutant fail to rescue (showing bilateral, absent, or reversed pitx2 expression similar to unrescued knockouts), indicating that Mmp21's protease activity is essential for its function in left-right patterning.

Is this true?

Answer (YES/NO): NO